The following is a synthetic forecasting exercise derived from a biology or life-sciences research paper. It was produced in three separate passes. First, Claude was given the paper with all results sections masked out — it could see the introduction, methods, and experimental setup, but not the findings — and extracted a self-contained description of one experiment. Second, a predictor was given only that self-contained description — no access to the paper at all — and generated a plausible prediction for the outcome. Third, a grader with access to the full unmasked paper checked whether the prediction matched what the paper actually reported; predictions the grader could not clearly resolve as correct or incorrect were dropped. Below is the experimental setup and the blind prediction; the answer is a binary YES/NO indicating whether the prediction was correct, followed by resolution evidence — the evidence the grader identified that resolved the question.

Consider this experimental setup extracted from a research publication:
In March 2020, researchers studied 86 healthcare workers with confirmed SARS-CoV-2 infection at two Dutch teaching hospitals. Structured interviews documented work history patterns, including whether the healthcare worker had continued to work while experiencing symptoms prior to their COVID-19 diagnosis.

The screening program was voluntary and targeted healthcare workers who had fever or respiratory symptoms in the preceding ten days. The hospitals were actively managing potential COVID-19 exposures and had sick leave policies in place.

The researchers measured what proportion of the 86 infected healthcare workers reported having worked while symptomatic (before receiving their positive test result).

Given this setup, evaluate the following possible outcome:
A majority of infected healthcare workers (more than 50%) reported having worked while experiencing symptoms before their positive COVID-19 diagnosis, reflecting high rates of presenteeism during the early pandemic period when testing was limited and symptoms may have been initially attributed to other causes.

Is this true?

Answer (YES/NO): YES